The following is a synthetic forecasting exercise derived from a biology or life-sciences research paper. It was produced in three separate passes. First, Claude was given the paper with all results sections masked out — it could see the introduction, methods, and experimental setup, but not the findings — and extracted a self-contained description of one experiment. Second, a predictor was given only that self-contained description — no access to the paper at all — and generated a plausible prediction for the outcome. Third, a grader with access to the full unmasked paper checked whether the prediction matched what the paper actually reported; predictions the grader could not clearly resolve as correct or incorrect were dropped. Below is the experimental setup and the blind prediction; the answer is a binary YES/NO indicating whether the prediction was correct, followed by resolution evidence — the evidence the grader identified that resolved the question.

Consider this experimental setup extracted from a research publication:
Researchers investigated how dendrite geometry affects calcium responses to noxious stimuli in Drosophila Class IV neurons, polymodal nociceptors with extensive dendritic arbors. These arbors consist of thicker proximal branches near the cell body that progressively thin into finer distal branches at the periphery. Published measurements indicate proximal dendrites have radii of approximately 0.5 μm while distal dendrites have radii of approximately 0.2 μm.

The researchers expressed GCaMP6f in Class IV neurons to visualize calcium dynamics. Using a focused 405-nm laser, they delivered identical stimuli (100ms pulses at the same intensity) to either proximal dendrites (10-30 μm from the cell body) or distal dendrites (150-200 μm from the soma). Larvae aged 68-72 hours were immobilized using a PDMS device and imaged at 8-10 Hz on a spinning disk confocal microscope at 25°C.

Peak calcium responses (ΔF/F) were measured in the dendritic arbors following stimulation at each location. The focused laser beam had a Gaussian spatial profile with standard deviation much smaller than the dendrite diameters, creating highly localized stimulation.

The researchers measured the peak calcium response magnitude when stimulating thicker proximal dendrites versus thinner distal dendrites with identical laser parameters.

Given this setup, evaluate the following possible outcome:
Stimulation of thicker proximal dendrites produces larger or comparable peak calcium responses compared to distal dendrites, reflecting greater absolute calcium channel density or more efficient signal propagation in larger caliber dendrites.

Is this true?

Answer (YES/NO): NO